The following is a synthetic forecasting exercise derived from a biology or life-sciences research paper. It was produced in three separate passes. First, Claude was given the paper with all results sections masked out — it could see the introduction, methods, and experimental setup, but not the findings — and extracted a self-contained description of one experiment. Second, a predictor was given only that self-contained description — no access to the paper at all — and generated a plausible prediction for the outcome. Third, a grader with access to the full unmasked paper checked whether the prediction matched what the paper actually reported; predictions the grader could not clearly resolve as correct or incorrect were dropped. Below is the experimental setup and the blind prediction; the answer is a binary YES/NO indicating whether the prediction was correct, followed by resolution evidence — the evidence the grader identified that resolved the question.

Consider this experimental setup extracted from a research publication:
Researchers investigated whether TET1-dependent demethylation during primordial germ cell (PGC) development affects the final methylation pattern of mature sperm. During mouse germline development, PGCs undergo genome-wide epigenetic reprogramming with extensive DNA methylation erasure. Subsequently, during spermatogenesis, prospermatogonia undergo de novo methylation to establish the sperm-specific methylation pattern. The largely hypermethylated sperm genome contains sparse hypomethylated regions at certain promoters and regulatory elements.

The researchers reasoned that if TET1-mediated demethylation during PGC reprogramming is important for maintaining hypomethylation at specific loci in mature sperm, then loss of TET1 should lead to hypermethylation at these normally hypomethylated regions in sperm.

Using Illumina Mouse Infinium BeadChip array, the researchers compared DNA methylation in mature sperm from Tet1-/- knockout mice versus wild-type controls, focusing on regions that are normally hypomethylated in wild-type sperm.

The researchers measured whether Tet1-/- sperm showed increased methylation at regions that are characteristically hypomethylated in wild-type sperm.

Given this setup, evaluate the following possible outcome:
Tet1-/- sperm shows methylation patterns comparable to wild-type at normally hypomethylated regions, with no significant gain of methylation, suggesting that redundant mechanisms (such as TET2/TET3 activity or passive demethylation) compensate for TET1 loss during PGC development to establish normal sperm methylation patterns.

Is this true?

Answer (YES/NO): NO